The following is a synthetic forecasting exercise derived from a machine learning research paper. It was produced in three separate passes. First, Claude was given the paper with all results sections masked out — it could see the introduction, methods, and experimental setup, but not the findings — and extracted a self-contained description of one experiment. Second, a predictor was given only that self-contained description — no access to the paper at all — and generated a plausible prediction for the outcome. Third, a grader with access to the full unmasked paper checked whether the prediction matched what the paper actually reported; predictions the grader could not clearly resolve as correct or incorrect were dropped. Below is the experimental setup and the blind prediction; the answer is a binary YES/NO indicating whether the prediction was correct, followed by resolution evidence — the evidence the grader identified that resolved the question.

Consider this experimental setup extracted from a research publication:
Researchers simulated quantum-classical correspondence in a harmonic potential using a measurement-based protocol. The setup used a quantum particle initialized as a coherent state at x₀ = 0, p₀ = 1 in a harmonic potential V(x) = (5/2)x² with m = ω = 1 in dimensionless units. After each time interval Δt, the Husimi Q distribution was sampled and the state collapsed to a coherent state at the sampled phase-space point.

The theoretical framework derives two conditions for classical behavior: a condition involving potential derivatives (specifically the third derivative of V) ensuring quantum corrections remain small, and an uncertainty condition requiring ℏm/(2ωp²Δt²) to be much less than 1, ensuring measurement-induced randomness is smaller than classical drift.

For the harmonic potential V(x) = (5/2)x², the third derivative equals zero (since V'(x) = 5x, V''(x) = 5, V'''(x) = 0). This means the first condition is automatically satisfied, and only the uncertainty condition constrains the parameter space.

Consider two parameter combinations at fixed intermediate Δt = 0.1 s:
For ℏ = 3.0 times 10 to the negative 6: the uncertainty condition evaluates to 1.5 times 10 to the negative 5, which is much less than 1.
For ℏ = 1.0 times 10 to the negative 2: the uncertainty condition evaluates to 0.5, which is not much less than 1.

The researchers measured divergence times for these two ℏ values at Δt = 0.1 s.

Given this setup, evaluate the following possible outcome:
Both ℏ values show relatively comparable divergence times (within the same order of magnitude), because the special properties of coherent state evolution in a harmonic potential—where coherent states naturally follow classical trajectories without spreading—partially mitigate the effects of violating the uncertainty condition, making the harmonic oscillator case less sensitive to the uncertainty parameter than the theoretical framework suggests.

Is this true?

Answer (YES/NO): NO